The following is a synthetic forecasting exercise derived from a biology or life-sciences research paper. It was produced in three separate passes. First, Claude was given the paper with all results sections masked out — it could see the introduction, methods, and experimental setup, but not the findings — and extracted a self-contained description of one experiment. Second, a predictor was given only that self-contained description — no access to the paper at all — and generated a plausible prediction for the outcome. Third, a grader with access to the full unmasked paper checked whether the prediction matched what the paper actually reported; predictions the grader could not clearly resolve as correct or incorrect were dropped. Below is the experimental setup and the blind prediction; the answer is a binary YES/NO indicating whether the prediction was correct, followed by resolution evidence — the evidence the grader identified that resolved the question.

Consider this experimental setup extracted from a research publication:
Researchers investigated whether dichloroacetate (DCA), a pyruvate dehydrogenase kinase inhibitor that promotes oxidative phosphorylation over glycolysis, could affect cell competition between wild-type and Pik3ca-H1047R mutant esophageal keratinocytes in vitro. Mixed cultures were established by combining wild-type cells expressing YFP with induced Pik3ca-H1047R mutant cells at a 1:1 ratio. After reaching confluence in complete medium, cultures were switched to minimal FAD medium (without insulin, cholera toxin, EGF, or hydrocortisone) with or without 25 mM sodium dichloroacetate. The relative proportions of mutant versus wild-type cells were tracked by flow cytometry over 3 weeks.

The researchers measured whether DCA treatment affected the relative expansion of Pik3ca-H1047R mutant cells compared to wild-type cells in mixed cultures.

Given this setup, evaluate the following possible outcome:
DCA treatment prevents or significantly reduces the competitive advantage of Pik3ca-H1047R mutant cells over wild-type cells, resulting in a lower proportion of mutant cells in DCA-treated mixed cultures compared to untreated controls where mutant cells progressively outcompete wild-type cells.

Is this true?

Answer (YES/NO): YES